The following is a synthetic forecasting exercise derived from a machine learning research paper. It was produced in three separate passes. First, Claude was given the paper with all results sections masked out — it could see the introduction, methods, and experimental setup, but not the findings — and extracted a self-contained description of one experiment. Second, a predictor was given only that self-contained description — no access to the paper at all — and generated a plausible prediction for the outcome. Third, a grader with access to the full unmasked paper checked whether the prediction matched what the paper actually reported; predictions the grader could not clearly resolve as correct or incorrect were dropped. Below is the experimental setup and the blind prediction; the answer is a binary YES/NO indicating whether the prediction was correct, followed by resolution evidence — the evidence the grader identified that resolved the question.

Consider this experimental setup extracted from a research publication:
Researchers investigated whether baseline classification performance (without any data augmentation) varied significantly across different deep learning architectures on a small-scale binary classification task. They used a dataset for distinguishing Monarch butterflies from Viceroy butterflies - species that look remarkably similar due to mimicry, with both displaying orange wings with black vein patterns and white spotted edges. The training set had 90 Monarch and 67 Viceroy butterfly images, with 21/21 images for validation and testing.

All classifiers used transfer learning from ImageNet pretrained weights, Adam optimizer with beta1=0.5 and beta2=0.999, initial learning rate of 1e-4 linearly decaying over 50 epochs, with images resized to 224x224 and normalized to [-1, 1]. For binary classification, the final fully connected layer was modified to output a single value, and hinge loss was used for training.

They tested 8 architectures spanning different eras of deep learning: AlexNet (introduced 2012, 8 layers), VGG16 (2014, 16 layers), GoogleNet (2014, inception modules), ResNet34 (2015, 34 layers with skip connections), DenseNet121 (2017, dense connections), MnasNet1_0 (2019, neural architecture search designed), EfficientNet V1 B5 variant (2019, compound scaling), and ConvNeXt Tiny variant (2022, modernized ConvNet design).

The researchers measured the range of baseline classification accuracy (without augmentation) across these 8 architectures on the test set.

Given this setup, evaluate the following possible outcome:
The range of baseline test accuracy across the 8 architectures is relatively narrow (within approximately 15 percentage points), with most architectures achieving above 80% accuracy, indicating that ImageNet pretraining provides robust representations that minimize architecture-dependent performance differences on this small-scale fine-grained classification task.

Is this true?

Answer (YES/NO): YES